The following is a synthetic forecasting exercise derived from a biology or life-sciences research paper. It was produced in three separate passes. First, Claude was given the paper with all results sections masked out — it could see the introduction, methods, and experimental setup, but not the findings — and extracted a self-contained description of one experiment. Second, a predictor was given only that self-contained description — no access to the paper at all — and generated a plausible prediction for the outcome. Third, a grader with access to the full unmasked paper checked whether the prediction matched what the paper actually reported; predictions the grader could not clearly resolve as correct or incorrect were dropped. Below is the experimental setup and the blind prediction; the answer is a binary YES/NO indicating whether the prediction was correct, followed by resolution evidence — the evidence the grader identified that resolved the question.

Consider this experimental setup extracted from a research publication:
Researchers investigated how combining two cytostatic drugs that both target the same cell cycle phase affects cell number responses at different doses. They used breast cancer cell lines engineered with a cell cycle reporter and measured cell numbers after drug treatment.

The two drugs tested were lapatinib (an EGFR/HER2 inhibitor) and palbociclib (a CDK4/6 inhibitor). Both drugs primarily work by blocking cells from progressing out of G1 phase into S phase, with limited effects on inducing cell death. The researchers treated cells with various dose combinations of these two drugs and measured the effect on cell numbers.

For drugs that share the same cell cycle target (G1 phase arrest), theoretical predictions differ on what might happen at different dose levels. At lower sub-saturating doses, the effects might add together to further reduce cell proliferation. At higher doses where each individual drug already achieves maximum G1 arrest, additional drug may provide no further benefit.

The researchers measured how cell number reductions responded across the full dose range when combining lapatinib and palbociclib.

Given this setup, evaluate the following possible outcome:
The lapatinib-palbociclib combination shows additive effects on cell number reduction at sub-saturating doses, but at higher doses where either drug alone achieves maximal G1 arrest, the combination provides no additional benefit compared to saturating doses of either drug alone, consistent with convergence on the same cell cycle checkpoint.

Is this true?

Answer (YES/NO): YES